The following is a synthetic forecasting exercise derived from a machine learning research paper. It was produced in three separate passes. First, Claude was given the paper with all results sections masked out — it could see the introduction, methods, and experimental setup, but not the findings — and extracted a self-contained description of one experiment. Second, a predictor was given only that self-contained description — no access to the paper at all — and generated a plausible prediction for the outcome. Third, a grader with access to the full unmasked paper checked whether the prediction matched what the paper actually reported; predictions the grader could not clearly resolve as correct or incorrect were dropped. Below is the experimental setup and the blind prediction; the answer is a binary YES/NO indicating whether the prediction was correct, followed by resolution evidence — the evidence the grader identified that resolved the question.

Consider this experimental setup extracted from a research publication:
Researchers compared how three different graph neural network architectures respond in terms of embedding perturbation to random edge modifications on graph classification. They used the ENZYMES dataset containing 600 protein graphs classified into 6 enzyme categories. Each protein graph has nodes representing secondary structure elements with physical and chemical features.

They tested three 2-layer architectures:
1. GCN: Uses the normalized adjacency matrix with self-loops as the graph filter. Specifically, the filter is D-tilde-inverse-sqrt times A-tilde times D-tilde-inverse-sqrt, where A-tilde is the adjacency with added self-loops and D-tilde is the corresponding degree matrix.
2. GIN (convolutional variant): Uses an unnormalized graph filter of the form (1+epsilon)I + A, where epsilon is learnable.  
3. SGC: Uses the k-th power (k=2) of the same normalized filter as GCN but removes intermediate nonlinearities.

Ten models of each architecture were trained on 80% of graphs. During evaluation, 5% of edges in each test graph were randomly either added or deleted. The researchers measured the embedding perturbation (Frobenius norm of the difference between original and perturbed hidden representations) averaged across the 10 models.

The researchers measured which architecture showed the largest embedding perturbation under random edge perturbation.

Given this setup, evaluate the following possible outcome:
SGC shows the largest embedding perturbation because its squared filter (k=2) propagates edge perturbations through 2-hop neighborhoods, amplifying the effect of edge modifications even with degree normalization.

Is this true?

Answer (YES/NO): NO